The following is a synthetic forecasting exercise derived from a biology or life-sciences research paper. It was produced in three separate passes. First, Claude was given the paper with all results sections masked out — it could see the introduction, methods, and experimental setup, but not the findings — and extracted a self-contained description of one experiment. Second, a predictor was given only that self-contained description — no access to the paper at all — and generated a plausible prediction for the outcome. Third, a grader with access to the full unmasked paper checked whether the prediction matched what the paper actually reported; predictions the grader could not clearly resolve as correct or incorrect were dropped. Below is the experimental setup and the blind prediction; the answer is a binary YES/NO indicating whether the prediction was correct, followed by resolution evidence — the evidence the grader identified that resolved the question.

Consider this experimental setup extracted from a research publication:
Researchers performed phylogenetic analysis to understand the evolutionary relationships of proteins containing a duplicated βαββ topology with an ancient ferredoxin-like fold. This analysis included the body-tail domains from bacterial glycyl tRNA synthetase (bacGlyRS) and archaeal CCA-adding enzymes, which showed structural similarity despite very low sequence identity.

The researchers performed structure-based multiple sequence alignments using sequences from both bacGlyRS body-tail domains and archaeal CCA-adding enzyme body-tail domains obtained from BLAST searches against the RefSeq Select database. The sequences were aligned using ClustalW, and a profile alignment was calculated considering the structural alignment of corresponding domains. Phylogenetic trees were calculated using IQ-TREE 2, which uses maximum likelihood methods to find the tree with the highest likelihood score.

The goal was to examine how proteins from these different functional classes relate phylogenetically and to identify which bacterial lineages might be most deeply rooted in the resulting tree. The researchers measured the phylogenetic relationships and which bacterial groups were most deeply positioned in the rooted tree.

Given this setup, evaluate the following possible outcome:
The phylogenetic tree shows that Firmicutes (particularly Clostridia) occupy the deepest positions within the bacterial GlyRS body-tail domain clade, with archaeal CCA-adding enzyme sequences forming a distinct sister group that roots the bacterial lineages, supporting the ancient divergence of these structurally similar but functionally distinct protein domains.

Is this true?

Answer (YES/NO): NO